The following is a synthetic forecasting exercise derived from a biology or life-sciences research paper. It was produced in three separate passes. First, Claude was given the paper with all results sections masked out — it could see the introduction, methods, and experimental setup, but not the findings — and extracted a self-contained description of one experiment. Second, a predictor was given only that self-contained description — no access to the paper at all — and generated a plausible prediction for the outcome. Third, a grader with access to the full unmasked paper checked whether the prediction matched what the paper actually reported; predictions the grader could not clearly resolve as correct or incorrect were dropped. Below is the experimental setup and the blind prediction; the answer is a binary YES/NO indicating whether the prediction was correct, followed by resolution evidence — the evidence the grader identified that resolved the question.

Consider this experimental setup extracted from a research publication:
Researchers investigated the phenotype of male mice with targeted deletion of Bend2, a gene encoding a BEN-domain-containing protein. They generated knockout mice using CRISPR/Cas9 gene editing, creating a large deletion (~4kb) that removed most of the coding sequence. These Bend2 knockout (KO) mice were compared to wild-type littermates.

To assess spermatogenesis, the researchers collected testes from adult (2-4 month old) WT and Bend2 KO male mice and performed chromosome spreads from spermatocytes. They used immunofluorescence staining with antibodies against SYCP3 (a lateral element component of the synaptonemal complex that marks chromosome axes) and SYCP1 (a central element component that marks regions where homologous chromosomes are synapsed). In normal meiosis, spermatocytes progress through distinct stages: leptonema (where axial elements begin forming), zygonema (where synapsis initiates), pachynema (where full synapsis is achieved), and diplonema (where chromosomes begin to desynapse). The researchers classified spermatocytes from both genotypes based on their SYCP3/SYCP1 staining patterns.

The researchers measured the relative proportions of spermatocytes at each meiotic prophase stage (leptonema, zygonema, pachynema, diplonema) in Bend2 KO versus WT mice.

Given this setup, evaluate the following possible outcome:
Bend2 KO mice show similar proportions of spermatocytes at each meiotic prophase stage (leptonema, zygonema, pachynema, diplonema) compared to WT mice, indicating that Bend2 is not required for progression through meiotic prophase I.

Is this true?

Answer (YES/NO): NO